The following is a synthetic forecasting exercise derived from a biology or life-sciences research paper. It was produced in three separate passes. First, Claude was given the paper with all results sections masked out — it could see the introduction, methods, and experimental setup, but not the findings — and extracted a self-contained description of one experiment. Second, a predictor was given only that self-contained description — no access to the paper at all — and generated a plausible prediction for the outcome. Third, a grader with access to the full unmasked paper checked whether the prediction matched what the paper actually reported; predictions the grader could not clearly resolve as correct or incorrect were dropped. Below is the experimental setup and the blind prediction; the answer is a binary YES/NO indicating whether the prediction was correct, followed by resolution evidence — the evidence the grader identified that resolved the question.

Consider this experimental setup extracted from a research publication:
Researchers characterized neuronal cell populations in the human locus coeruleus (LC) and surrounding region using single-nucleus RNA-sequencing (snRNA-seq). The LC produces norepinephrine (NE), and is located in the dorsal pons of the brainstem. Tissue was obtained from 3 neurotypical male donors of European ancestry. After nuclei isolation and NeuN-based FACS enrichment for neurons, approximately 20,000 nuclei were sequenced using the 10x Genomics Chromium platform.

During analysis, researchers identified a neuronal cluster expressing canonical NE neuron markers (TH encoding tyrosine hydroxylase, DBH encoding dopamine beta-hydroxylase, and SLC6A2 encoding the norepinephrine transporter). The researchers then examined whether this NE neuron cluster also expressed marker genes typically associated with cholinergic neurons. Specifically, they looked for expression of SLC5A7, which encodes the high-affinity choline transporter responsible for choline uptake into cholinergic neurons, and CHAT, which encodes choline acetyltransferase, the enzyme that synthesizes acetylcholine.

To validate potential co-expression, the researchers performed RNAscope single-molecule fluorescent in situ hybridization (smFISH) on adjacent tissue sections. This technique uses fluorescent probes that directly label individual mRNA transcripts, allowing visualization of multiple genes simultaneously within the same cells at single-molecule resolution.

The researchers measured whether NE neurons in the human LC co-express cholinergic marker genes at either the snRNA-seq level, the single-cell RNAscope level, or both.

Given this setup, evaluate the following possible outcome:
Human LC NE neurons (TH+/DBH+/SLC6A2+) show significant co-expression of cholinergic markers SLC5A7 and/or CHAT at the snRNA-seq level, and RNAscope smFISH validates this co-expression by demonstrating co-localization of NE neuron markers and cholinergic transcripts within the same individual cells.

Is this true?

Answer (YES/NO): YES